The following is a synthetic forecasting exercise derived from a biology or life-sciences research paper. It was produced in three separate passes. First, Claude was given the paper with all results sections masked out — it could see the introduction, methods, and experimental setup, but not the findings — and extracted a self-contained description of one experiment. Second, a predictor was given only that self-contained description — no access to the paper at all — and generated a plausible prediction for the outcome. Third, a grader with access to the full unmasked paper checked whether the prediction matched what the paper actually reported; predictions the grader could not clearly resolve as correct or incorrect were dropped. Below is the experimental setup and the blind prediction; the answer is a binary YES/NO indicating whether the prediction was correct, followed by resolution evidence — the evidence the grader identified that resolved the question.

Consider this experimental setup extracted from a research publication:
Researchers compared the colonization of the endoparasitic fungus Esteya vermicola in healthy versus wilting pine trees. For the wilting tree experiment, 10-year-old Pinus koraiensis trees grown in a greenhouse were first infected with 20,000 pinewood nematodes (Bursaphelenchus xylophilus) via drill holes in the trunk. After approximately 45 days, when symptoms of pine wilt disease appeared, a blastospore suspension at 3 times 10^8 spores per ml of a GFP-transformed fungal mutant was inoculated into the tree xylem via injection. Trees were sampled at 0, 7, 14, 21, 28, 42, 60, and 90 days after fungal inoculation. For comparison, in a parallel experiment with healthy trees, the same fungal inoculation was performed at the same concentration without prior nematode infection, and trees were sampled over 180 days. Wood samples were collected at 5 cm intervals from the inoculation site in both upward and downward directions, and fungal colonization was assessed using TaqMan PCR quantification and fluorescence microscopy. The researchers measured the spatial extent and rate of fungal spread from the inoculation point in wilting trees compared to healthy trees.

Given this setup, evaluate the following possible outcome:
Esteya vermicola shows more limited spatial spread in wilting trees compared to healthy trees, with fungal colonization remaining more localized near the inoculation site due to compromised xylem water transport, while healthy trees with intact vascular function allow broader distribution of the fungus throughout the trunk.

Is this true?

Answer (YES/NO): NO